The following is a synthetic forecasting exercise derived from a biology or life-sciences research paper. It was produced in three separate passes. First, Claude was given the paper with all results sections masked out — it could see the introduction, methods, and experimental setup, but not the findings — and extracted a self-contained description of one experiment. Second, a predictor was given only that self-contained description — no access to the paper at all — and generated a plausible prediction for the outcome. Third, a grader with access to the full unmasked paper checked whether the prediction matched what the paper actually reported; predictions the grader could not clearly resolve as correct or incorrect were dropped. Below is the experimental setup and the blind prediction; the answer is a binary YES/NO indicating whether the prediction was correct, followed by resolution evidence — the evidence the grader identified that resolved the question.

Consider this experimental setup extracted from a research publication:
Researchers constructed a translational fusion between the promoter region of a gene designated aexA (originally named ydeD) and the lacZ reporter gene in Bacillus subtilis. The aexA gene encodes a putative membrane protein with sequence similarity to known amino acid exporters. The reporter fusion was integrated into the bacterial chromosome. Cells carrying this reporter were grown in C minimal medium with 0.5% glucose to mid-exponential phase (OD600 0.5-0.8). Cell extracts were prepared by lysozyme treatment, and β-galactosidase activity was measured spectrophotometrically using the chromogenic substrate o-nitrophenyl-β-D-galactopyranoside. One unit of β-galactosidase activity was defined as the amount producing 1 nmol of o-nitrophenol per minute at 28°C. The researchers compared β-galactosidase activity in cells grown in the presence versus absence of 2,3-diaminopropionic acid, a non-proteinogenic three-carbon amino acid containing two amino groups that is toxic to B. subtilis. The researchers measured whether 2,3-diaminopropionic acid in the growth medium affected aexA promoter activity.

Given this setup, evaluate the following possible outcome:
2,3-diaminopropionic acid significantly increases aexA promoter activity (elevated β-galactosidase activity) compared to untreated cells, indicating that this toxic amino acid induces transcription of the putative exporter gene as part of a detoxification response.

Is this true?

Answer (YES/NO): YES